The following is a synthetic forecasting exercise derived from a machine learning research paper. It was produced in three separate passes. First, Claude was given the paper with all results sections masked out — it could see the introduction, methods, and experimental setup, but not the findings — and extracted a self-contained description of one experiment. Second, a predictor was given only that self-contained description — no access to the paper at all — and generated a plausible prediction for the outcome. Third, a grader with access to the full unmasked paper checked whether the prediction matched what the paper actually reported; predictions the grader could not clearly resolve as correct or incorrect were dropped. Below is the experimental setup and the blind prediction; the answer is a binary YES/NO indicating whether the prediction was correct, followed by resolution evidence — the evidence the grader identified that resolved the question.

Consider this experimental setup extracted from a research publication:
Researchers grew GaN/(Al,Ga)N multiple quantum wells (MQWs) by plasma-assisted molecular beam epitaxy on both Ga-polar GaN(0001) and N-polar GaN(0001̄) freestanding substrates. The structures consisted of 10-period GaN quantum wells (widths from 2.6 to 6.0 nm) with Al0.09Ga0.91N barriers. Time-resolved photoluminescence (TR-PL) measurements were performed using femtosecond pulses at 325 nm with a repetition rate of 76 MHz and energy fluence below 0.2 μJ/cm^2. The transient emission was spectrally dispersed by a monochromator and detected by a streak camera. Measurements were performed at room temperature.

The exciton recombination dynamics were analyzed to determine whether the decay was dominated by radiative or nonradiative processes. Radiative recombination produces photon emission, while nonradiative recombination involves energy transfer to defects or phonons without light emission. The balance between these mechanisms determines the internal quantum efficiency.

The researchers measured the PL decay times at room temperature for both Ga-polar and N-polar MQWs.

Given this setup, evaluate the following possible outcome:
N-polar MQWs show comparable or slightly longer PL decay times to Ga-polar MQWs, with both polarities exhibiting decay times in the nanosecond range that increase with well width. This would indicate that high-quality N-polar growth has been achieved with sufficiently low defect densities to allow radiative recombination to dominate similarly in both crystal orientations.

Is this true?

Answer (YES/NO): NO